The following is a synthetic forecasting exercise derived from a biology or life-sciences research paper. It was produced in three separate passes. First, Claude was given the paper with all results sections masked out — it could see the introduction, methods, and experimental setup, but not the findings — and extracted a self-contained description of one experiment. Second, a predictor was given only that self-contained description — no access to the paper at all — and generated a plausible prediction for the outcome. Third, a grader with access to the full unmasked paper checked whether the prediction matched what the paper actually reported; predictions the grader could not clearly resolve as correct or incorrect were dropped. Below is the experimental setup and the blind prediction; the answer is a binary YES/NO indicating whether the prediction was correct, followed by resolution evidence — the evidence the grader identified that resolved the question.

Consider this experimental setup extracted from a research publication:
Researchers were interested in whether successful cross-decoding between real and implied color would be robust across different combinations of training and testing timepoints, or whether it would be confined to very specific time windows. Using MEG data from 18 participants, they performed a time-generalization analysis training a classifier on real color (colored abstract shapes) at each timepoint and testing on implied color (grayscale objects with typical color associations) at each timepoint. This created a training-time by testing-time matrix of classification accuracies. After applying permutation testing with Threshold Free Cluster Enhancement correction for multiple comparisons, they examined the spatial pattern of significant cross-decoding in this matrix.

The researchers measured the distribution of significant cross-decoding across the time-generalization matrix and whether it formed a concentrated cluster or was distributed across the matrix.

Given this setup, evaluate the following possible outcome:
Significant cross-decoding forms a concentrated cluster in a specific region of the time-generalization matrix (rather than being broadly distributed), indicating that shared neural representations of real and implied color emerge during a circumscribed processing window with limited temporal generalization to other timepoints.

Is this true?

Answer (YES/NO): YES